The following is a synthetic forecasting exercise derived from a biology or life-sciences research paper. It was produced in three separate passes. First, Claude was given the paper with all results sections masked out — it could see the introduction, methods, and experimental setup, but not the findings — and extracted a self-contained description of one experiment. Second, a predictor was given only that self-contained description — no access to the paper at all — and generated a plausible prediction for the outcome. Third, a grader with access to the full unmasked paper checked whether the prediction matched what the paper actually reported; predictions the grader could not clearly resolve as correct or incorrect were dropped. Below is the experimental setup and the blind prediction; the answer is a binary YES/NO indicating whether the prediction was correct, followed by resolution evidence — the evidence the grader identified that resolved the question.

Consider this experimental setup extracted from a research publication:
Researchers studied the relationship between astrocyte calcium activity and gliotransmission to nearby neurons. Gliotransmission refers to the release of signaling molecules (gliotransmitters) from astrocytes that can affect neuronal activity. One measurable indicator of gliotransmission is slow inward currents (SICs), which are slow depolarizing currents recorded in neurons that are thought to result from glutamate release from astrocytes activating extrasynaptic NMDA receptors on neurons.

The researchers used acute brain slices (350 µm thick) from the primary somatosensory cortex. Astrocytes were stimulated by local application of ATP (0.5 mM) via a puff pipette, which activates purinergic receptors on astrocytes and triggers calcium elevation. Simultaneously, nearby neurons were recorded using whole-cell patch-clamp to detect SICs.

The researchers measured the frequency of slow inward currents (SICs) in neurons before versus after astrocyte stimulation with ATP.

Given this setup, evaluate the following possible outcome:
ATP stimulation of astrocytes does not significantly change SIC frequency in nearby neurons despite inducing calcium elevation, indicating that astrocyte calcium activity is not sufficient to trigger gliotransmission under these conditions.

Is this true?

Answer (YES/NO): NO